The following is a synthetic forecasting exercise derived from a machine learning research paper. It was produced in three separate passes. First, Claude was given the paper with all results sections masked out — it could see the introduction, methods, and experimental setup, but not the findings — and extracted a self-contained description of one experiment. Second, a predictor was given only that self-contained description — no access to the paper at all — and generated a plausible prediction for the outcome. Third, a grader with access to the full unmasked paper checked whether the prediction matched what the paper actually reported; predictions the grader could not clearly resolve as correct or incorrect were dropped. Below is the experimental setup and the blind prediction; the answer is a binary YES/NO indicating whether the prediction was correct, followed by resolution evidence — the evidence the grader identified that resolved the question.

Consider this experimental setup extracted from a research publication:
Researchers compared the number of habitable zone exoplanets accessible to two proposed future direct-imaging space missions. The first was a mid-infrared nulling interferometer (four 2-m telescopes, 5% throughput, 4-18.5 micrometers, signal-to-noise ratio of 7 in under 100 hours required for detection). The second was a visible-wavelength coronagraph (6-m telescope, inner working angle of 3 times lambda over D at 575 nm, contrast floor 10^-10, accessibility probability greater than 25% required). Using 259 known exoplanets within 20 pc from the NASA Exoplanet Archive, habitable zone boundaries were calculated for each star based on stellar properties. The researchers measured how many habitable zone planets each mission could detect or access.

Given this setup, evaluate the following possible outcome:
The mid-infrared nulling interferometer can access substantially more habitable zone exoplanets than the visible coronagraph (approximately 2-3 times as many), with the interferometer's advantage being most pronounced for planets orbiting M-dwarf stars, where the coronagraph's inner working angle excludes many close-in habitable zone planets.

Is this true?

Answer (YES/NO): YES